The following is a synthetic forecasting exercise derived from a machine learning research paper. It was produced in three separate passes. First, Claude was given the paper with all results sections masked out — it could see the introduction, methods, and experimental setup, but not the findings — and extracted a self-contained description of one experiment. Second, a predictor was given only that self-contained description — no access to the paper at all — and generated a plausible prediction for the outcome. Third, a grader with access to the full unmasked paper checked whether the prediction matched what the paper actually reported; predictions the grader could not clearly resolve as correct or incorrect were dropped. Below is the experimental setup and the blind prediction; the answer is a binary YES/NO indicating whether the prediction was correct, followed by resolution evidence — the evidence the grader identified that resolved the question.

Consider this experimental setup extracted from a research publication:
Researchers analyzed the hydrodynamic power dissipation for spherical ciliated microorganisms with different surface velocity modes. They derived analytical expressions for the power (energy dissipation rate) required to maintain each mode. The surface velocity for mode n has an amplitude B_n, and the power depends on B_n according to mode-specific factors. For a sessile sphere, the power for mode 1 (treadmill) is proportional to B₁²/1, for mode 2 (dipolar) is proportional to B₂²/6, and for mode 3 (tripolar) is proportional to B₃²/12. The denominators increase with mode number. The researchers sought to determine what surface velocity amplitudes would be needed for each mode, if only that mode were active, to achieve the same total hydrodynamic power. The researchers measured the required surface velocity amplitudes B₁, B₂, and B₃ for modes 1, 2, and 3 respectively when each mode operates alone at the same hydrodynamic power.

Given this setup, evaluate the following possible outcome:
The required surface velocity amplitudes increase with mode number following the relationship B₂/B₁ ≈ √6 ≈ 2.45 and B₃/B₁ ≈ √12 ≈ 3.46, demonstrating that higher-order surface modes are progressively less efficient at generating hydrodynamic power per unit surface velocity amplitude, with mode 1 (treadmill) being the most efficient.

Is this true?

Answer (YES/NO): NO